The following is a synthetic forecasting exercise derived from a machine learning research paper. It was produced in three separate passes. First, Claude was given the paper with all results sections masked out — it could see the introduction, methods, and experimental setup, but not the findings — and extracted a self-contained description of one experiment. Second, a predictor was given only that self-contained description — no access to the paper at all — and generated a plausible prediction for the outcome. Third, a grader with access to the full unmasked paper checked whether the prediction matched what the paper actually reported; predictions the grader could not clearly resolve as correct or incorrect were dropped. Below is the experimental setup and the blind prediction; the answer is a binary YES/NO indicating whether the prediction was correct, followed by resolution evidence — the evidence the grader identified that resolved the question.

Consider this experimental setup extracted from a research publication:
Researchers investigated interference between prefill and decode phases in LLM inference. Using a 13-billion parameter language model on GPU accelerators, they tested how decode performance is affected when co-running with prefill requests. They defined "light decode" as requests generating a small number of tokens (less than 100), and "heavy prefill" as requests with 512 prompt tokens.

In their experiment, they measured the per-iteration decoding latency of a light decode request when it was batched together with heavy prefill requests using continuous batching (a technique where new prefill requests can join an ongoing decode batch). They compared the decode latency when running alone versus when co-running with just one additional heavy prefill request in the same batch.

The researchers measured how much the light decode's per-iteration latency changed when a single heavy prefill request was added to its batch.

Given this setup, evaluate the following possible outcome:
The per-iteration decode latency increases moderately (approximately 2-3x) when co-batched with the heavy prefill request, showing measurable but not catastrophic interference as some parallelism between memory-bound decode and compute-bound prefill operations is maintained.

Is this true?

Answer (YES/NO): NO